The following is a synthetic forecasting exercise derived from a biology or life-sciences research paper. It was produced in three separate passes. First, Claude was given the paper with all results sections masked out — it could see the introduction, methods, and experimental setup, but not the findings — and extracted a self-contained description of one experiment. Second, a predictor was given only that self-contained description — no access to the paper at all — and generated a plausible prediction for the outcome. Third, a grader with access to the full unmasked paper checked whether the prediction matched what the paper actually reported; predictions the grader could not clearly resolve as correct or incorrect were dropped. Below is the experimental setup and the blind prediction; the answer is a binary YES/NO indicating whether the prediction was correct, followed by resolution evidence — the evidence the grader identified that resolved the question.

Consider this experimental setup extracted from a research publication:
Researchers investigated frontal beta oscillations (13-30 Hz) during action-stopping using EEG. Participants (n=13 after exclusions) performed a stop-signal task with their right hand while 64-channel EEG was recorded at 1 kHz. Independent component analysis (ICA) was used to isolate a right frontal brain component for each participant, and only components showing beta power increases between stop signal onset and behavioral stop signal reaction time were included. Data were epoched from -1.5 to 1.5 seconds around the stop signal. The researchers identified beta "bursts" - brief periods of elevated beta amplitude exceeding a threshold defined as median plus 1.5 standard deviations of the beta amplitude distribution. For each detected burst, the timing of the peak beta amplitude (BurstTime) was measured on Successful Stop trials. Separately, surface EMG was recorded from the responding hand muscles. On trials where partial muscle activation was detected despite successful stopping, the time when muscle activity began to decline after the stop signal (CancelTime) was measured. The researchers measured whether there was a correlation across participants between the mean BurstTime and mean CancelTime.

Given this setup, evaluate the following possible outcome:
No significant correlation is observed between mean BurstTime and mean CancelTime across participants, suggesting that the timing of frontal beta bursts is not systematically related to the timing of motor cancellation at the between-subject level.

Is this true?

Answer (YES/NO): NO